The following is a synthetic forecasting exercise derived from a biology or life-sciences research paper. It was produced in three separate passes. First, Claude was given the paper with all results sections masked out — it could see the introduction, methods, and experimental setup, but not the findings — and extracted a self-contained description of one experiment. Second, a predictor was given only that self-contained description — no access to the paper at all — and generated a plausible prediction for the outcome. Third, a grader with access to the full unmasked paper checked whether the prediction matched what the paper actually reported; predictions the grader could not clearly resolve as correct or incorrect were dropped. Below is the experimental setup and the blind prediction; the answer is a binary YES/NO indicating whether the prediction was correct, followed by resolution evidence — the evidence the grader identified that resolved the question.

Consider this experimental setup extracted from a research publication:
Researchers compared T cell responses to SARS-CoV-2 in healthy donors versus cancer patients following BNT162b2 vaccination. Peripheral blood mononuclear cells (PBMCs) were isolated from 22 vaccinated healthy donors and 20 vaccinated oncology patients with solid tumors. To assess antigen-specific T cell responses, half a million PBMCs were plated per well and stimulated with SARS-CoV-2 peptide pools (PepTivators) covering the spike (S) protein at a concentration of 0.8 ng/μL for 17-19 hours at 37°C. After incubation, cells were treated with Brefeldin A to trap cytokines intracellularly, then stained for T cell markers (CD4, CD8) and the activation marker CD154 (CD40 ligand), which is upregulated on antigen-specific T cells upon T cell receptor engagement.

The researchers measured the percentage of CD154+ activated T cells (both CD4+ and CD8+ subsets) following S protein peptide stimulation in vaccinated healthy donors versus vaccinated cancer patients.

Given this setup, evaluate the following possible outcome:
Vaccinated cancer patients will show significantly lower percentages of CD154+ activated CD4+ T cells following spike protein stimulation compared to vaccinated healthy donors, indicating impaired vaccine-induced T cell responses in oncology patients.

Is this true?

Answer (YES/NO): NO